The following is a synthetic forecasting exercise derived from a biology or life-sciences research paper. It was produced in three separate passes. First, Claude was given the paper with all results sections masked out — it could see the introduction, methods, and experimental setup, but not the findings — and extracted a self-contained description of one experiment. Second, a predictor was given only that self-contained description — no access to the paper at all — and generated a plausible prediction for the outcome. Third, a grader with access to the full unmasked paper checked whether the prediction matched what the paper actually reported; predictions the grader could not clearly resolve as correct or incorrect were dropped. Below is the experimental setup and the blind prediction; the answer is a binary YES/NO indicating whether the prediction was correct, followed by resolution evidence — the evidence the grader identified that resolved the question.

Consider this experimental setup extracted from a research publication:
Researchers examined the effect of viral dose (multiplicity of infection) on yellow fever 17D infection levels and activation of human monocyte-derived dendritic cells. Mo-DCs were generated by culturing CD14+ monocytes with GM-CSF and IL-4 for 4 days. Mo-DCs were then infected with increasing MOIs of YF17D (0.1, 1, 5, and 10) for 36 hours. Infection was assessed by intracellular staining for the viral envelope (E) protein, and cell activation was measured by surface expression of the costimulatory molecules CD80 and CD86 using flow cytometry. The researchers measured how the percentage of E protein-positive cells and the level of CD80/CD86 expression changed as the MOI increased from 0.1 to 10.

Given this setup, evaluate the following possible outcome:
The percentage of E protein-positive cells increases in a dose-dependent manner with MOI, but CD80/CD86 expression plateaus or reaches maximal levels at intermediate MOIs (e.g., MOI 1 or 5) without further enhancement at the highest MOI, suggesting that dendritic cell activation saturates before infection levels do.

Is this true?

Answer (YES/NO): NO